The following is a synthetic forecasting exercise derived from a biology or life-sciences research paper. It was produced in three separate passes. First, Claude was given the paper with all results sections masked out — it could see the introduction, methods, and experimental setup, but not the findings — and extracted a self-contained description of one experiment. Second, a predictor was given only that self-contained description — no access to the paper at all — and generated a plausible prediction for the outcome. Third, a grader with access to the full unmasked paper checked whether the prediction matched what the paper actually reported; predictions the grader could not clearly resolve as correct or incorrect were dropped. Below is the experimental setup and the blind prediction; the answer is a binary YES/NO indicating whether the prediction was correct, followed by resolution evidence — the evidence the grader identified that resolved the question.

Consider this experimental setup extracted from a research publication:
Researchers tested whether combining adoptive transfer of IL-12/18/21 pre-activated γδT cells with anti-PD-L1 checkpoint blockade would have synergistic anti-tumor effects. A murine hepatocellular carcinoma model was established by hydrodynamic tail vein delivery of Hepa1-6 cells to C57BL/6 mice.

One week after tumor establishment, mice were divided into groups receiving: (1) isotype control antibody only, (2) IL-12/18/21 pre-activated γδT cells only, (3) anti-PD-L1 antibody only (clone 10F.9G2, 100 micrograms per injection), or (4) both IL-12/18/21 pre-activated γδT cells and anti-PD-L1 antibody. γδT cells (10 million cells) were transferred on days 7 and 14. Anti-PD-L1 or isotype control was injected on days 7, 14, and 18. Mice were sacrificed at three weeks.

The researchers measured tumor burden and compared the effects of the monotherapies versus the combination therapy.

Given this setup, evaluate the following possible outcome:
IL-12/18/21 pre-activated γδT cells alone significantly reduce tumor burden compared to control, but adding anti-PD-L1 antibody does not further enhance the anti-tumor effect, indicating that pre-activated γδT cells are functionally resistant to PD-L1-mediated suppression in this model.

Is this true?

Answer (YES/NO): NO